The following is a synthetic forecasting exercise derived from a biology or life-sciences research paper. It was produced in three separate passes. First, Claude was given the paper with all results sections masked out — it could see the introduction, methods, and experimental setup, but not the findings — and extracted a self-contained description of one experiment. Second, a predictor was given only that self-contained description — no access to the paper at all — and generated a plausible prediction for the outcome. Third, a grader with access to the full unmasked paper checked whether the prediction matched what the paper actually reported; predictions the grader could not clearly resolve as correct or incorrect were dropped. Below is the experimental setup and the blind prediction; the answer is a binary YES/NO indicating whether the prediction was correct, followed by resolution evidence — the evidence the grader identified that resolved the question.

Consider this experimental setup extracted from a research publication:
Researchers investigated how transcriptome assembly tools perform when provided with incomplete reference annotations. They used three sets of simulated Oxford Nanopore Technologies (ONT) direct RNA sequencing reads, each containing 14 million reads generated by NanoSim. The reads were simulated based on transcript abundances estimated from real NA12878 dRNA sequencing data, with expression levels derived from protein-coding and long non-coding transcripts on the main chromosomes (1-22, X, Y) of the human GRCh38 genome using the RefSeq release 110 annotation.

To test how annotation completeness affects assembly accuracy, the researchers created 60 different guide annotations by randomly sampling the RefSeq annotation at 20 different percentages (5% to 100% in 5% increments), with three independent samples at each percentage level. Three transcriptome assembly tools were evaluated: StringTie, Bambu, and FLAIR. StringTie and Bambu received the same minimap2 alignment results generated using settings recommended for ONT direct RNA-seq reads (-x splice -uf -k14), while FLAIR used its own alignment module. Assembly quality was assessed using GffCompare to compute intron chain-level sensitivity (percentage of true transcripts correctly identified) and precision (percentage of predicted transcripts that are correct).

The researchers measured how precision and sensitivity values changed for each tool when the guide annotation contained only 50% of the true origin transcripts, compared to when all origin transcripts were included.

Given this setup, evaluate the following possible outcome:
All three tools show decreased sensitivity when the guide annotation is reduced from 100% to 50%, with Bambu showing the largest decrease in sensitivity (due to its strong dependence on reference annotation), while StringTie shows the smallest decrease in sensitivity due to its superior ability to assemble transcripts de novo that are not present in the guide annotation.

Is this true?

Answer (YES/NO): YES